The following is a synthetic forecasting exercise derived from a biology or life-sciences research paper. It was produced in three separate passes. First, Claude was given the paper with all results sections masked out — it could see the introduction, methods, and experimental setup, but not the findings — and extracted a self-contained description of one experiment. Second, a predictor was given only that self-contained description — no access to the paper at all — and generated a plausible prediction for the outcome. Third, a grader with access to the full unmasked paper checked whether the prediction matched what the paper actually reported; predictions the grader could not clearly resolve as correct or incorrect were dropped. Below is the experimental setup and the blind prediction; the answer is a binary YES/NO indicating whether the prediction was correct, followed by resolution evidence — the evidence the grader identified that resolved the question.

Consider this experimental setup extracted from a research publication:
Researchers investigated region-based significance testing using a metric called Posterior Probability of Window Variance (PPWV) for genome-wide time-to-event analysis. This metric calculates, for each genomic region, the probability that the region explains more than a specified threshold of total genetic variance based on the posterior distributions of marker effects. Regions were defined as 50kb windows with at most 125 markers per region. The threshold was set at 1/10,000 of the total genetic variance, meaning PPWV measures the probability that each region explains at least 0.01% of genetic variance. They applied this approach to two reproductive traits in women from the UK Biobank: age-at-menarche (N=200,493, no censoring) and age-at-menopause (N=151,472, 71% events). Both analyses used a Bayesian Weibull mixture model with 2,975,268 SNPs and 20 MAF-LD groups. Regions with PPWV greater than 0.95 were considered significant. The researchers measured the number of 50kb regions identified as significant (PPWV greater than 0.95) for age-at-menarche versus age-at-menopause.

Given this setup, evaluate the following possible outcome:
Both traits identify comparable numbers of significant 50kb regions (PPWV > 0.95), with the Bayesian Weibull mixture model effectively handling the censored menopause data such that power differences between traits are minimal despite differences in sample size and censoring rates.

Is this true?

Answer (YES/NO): NO